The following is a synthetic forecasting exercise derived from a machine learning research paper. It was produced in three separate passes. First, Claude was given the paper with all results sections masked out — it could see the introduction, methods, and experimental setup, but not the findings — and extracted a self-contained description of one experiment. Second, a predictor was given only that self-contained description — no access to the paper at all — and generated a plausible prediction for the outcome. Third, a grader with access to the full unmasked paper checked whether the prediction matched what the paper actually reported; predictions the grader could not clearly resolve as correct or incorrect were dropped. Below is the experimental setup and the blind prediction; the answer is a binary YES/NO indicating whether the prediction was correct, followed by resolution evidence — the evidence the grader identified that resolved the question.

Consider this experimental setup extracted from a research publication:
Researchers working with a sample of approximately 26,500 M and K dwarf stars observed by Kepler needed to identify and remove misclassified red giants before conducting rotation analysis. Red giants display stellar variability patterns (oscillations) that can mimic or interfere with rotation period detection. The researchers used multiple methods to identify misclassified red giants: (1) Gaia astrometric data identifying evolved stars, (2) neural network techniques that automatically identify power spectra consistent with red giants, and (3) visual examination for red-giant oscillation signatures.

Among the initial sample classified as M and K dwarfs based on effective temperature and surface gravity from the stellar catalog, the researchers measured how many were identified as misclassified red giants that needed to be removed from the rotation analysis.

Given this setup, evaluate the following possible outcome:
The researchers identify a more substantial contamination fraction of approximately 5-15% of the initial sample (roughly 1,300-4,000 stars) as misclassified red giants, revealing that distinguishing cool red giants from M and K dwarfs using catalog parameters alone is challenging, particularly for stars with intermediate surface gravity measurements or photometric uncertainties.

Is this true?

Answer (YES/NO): NO